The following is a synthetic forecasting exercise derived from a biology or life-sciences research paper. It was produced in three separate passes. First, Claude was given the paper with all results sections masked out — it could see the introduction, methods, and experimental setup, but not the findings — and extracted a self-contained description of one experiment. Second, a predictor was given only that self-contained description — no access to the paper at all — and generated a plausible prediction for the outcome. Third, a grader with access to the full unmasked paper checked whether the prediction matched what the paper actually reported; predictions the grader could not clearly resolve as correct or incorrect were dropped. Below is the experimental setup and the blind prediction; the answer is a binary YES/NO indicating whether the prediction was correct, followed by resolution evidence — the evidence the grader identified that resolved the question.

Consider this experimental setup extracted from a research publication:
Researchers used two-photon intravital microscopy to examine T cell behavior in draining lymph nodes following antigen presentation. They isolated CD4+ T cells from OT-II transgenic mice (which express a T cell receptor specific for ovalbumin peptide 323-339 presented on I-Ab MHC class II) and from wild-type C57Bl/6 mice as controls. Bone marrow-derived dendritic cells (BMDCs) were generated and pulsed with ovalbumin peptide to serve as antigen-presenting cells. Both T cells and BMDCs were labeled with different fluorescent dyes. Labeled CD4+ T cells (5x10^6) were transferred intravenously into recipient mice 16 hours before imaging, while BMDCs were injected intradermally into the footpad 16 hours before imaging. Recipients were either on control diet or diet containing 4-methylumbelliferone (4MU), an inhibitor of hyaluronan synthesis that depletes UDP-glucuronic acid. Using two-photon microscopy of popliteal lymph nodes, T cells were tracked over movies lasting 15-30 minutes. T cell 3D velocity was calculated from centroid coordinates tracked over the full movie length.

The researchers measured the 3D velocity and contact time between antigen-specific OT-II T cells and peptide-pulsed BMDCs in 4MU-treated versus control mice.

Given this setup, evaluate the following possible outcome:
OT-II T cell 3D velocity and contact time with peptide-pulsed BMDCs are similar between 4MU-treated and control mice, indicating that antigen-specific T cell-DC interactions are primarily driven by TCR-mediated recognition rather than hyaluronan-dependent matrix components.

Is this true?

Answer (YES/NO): NO